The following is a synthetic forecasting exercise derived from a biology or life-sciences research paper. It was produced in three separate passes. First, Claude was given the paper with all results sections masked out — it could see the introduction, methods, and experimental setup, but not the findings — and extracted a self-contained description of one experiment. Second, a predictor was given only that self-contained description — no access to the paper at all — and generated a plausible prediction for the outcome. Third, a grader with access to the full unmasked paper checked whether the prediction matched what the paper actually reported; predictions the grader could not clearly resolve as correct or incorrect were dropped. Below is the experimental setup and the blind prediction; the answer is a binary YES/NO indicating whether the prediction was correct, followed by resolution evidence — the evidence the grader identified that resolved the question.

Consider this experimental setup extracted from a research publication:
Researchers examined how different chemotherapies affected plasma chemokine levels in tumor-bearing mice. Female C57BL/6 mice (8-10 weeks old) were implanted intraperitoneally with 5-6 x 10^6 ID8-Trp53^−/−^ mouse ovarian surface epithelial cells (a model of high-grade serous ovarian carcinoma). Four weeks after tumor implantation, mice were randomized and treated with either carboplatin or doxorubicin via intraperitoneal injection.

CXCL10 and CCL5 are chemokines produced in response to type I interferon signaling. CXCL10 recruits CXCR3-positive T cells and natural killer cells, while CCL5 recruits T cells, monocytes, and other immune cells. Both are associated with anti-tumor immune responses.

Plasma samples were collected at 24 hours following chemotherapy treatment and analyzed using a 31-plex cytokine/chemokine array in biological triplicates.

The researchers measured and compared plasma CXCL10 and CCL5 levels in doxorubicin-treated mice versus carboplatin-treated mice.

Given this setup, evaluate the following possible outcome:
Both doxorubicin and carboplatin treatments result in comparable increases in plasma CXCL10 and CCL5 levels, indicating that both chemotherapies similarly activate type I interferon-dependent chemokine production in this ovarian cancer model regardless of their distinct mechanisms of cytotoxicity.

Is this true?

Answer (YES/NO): NO